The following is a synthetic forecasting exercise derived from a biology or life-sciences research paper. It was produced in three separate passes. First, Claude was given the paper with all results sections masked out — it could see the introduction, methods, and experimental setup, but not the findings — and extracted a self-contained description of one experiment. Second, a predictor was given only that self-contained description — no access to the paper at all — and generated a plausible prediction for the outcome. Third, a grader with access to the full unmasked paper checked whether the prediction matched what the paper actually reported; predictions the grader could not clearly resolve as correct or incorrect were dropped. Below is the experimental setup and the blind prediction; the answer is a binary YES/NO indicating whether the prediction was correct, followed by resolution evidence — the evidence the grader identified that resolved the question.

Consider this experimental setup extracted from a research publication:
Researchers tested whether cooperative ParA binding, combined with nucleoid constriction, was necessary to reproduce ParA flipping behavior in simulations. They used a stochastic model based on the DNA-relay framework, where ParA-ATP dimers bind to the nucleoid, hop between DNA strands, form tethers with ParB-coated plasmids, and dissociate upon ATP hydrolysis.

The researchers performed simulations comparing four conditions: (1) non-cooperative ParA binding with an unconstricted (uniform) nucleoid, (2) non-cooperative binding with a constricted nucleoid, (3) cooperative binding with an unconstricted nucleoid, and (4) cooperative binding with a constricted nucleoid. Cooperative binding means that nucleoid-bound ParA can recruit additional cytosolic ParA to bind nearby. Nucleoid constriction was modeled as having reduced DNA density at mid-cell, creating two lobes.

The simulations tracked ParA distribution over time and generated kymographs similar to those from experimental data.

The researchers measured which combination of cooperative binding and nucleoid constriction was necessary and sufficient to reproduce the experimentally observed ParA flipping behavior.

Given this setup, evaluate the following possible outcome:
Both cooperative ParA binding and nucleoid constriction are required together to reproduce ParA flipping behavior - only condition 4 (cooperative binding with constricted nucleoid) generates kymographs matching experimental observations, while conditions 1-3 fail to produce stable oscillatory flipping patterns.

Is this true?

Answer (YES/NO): YES